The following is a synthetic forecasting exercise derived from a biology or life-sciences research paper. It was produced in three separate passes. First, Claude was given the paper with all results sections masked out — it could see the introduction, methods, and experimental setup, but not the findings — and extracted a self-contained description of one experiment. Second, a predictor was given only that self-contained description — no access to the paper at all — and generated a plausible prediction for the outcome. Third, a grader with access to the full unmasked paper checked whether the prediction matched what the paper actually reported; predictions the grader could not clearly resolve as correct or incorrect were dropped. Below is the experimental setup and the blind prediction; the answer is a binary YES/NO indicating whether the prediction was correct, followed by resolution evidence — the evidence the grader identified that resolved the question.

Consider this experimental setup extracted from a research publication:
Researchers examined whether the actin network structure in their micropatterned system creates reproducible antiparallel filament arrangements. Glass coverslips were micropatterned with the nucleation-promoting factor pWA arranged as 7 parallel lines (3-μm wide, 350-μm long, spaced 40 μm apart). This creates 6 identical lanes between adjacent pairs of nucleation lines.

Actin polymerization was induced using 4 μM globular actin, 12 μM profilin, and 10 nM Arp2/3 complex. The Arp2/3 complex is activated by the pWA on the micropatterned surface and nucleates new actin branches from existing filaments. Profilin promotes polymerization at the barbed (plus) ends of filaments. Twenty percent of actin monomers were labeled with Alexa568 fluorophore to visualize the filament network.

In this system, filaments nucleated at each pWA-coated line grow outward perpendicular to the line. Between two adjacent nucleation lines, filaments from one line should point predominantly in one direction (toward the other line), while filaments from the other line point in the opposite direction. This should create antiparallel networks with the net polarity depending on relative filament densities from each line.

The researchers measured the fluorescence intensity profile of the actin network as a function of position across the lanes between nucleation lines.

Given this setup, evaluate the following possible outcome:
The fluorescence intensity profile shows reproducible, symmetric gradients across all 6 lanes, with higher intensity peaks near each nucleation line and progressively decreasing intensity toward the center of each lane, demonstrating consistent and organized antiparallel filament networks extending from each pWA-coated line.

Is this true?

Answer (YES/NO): YES